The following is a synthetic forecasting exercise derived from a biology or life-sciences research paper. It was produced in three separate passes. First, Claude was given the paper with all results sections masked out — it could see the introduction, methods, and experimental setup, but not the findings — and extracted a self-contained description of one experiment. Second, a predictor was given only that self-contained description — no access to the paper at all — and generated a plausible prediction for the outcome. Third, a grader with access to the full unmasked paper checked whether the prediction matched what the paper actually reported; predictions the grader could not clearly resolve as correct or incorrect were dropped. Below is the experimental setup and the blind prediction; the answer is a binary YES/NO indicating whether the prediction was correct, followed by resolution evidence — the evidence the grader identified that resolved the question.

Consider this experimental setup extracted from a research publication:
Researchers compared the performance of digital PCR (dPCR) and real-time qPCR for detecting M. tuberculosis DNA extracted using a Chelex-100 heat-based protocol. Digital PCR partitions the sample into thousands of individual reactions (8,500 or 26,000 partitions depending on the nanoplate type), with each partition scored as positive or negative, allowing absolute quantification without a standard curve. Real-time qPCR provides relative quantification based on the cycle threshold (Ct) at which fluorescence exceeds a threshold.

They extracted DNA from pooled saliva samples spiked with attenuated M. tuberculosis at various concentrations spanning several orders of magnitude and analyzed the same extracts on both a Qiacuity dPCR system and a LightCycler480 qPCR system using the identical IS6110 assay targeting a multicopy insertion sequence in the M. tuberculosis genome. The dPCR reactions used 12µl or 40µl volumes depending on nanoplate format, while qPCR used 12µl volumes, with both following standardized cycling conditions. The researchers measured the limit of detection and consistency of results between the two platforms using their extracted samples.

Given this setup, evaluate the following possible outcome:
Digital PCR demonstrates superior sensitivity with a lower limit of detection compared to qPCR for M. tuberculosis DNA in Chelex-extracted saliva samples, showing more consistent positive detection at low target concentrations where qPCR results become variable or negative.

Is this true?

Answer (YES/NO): NO